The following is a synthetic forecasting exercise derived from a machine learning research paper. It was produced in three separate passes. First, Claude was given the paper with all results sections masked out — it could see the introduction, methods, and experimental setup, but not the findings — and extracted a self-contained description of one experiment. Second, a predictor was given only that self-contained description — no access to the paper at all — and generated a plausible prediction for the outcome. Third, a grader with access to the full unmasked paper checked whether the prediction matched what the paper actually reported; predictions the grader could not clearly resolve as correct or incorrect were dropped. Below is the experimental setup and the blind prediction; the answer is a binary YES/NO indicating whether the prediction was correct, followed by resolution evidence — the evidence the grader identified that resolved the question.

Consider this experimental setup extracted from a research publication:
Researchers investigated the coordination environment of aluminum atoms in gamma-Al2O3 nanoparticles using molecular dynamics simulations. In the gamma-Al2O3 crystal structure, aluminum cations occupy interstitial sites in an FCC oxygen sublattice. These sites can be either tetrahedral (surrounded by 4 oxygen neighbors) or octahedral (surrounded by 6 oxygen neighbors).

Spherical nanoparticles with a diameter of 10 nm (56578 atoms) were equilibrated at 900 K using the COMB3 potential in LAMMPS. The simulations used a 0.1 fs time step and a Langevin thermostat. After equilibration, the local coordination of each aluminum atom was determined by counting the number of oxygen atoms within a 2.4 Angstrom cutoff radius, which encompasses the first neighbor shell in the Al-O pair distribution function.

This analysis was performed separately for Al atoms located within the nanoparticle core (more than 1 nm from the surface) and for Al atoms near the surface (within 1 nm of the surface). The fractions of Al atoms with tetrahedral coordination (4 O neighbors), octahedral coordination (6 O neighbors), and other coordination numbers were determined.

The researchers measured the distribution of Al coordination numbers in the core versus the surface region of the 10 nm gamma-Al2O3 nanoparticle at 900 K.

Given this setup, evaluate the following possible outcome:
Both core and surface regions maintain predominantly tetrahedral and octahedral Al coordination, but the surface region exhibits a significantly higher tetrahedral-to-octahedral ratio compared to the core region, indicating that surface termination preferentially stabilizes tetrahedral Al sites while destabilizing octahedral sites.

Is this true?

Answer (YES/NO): NO